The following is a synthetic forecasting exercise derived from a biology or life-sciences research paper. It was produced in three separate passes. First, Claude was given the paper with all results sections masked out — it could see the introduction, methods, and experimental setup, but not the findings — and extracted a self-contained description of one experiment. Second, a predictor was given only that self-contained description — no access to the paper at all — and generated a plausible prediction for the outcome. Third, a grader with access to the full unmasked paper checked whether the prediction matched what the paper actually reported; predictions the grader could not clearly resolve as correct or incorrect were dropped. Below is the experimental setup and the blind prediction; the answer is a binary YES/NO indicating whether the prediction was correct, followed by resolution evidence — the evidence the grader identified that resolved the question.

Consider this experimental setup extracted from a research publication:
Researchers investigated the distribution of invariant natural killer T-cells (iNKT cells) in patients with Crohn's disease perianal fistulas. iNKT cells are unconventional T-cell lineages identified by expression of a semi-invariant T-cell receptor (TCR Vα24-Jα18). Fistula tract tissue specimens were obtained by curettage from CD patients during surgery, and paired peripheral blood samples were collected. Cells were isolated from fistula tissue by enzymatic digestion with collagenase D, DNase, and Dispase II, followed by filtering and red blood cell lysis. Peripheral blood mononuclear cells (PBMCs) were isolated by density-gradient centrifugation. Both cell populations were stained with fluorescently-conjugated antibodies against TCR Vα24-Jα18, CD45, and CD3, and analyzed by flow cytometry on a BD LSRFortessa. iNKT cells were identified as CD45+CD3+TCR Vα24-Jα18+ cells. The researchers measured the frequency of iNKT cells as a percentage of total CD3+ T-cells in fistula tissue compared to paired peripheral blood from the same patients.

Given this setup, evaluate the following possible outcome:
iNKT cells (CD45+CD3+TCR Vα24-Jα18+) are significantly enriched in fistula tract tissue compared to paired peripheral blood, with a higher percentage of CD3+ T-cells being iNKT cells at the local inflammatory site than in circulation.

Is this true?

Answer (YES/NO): YES